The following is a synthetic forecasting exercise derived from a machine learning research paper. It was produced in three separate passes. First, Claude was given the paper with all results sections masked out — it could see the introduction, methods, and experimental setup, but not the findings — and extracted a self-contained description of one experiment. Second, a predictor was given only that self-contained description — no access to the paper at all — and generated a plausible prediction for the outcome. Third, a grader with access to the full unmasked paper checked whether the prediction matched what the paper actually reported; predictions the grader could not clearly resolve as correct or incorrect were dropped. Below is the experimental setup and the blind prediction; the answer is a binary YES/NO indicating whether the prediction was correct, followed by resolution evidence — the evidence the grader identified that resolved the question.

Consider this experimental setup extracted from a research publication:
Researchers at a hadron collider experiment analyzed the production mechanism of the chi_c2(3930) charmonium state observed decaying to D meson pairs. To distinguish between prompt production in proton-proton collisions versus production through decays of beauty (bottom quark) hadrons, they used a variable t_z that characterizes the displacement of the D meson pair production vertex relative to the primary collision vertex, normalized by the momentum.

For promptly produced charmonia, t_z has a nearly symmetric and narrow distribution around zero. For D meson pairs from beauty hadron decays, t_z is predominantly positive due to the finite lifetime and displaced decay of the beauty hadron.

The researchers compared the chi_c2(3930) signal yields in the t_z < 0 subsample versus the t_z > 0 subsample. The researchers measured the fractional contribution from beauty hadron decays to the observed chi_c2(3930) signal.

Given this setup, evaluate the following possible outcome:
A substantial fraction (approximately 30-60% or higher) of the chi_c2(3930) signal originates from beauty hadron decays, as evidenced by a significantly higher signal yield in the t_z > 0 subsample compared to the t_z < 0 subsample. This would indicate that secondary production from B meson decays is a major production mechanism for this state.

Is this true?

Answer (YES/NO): NO